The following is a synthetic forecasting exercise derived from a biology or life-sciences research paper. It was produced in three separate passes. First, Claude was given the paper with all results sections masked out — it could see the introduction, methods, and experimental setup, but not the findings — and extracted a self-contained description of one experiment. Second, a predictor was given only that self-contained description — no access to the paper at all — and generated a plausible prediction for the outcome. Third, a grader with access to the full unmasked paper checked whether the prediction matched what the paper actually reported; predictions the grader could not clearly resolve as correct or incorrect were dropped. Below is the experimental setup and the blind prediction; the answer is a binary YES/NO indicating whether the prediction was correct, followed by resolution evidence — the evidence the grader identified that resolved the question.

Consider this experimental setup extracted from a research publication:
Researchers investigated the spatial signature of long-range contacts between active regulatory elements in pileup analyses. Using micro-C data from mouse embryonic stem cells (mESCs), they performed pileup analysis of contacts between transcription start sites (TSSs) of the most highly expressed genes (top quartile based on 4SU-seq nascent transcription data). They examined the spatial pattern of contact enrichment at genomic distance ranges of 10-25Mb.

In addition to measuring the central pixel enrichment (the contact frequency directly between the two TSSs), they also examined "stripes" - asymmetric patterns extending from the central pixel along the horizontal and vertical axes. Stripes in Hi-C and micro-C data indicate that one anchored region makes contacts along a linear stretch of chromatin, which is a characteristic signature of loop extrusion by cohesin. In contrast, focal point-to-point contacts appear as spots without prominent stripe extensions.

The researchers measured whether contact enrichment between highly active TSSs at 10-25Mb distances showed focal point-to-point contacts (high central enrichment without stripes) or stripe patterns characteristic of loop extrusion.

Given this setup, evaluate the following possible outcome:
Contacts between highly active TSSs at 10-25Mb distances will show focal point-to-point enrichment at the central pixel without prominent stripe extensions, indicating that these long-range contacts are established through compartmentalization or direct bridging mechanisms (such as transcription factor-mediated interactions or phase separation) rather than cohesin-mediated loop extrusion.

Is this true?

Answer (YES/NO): NO